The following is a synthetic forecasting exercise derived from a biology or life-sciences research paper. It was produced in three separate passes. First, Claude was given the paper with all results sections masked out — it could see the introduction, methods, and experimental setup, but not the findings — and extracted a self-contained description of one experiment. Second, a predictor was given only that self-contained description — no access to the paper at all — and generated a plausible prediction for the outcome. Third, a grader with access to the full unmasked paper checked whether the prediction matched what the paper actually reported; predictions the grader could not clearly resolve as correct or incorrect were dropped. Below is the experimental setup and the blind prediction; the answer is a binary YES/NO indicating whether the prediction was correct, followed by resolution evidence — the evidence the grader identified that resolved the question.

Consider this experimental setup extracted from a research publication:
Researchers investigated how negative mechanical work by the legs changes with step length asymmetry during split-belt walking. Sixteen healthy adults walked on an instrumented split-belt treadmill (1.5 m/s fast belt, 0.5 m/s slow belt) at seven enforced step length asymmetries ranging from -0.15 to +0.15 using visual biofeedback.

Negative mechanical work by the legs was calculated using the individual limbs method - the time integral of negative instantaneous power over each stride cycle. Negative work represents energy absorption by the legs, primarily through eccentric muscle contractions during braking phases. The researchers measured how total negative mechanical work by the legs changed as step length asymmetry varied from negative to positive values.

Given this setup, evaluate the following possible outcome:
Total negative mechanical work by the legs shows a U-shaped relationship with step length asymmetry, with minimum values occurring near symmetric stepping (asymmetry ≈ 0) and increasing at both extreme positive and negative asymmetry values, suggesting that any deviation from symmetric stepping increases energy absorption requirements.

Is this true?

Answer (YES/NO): NO